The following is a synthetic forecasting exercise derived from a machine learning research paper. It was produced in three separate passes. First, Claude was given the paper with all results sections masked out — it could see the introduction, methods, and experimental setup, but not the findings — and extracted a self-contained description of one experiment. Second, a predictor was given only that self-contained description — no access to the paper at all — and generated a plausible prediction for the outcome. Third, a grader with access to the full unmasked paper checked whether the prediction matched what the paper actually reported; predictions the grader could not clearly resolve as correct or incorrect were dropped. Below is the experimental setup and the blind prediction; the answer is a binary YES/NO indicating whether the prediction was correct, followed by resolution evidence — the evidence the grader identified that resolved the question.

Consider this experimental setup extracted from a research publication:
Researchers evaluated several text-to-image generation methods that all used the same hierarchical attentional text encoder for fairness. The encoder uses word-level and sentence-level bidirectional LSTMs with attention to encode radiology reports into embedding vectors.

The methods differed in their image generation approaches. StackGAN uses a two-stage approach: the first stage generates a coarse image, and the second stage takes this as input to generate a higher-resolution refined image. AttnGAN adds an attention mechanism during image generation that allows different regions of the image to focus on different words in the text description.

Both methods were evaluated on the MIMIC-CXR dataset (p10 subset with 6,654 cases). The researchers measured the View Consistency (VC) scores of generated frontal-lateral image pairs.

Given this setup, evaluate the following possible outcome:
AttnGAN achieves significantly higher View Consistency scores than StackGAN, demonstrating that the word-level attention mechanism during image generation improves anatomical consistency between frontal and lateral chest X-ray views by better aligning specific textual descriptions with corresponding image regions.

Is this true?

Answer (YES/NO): NO